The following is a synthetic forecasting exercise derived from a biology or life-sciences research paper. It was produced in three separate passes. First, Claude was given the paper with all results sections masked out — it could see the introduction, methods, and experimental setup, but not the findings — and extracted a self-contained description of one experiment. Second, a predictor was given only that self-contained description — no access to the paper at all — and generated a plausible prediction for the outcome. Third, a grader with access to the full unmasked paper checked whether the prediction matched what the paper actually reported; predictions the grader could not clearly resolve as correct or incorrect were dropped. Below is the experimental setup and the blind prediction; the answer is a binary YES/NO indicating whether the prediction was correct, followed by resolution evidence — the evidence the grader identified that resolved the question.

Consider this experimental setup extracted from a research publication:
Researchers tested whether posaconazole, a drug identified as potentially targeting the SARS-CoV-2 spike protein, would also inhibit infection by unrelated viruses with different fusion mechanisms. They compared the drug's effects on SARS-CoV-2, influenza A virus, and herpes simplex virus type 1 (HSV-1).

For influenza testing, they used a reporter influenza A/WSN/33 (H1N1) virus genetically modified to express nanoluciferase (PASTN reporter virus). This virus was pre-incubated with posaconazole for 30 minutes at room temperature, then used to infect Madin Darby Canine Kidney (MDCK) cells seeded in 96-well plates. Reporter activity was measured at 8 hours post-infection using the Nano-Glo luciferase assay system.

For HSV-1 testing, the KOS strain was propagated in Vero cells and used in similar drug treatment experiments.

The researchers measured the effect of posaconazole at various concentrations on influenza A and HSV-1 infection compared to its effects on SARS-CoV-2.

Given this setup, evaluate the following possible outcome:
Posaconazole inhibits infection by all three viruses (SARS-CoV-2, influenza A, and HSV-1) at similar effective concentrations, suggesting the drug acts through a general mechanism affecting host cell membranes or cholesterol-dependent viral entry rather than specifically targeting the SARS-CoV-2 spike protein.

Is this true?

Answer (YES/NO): NO